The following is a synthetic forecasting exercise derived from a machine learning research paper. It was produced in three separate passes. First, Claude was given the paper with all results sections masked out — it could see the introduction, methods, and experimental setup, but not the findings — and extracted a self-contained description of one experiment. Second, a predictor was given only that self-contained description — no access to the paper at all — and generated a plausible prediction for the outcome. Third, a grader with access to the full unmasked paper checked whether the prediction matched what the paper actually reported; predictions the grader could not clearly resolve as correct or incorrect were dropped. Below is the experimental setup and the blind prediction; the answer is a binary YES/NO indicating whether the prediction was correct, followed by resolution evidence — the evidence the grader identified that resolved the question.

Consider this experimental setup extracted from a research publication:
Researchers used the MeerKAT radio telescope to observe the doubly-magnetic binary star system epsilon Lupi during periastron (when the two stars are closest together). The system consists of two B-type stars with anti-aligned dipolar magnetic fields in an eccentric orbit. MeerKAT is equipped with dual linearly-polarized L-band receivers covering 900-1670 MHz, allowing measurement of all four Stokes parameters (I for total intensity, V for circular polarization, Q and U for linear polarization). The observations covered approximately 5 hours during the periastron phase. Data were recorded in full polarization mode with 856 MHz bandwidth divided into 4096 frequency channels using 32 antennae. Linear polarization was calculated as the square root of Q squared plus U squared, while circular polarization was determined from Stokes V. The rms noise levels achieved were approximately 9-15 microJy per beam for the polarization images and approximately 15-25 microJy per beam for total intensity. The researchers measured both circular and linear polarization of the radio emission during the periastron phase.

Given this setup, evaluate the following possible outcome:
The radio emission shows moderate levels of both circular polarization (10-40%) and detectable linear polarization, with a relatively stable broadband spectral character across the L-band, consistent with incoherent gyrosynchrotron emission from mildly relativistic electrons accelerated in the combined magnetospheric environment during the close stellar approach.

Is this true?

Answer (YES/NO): NO